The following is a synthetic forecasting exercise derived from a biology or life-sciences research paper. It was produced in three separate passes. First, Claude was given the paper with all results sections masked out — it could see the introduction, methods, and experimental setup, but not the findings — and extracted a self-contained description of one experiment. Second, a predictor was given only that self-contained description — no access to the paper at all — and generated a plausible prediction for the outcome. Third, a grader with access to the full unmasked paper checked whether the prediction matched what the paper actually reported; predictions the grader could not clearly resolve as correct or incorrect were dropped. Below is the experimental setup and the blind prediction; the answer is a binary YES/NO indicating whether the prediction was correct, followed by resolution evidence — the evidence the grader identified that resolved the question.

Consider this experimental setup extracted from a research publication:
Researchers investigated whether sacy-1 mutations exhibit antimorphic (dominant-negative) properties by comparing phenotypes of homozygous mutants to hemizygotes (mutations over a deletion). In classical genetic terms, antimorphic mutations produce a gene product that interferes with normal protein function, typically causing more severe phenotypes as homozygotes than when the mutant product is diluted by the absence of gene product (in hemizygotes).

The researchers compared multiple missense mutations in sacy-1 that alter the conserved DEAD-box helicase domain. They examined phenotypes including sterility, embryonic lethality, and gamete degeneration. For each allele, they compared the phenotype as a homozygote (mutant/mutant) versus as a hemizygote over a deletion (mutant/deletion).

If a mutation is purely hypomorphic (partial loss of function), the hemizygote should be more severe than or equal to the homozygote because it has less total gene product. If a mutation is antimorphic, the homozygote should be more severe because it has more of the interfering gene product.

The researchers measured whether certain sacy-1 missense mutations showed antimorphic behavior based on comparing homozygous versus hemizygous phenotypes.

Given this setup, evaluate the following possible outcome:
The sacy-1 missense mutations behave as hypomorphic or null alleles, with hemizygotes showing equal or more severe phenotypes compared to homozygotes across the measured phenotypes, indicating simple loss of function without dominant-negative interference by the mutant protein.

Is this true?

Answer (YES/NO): NO